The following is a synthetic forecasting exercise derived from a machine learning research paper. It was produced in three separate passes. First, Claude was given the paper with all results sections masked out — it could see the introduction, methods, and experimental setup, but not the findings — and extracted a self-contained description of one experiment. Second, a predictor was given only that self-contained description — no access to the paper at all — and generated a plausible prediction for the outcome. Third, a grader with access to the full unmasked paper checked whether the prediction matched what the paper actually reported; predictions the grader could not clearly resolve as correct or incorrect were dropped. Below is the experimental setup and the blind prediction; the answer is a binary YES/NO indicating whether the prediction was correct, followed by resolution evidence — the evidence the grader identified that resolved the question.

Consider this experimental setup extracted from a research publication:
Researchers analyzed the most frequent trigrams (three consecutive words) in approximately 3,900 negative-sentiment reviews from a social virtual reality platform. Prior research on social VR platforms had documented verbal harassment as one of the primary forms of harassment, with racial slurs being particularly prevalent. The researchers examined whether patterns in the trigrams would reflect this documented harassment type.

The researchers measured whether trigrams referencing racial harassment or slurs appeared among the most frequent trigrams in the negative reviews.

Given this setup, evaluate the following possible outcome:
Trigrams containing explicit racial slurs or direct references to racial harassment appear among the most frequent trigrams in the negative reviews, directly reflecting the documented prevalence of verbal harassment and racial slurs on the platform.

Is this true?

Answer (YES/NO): YES